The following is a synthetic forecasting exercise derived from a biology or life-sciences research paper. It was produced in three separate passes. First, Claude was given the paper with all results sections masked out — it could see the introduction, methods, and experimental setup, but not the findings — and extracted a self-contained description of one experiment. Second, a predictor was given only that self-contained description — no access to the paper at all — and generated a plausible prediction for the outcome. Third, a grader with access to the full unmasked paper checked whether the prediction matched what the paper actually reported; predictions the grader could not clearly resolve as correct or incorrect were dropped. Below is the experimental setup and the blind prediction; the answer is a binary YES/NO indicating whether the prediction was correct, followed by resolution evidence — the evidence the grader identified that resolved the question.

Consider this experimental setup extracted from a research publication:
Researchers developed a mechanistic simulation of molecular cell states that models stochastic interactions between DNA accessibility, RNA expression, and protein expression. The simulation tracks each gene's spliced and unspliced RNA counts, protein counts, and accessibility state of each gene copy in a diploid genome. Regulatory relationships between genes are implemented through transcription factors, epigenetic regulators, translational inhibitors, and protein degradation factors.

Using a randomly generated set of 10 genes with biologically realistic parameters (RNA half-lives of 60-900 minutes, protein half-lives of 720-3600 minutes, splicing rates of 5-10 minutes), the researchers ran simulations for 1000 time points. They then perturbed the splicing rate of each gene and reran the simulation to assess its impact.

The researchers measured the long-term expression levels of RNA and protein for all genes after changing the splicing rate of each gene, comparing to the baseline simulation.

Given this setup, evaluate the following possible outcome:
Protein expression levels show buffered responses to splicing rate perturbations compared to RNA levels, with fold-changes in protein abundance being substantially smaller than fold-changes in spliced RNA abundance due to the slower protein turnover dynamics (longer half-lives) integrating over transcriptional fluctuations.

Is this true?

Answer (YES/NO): NO